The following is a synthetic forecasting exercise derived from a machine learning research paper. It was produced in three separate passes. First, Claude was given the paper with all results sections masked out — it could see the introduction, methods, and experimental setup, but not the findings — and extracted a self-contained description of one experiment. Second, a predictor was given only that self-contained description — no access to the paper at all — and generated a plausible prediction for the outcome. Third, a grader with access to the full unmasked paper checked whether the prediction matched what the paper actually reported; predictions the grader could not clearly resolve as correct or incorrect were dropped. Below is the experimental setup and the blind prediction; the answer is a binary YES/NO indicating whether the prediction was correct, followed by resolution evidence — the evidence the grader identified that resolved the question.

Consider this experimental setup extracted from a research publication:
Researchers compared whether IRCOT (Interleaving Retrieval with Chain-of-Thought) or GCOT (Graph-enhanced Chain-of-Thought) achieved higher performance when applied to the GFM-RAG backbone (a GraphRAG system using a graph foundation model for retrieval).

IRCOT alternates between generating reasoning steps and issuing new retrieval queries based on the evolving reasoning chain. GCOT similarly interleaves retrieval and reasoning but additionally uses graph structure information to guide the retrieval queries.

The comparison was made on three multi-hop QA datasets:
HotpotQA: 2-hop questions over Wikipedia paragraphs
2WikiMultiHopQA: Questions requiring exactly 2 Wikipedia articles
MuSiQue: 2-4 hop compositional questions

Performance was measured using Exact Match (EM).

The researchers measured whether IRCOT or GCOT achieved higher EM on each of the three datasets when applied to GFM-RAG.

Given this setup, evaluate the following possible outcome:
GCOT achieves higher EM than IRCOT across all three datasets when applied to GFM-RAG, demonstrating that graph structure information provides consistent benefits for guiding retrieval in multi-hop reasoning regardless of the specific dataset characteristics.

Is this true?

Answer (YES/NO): NO